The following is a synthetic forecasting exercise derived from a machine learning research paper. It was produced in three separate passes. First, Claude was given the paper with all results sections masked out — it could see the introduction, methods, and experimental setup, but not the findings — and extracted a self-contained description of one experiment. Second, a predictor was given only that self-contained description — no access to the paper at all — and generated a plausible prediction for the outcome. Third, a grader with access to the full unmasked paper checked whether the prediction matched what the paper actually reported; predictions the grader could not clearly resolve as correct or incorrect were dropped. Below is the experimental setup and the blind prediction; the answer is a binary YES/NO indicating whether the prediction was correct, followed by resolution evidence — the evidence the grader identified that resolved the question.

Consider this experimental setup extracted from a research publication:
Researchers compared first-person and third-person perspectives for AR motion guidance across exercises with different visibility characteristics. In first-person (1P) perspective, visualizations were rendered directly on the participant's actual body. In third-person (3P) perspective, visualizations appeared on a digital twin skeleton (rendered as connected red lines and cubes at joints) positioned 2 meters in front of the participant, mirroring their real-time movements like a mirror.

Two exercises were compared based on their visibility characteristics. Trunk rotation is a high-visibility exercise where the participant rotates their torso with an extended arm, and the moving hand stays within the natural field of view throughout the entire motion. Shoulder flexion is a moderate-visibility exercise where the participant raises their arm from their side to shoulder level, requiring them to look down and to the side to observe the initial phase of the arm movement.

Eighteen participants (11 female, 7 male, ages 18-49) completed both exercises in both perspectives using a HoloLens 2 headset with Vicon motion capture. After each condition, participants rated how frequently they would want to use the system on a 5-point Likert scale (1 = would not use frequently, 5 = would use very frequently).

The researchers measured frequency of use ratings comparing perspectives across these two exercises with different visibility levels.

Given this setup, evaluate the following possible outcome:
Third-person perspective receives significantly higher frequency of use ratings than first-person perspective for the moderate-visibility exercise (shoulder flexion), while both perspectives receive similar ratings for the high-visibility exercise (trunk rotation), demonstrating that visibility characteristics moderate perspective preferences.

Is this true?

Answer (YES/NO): YES